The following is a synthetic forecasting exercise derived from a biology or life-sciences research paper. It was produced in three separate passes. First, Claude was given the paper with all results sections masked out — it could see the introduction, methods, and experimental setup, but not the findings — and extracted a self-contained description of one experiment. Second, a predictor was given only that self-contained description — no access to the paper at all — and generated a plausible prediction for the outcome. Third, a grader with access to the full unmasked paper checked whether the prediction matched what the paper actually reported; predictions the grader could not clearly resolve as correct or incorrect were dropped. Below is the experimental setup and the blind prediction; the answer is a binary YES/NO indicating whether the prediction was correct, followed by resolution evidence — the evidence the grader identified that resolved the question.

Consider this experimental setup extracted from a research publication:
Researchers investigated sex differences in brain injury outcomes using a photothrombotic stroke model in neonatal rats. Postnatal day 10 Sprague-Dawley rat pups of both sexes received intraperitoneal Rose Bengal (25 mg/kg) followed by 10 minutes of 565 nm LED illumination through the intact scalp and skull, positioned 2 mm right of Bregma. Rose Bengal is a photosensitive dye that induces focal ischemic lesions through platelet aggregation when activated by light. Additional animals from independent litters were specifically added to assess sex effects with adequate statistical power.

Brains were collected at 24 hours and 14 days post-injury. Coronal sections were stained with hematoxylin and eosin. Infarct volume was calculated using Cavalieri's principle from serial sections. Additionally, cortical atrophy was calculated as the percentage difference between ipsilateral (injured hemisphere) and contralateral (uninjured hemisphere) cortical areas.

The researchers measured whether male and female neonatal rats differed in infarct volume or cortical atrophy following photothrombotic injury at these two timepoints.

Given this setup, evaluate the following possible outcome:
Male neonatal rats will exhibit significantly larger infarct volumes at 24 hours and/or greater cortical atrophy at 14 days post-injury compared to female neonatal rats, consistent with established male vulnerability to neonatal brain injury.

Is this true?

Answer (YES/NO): NO